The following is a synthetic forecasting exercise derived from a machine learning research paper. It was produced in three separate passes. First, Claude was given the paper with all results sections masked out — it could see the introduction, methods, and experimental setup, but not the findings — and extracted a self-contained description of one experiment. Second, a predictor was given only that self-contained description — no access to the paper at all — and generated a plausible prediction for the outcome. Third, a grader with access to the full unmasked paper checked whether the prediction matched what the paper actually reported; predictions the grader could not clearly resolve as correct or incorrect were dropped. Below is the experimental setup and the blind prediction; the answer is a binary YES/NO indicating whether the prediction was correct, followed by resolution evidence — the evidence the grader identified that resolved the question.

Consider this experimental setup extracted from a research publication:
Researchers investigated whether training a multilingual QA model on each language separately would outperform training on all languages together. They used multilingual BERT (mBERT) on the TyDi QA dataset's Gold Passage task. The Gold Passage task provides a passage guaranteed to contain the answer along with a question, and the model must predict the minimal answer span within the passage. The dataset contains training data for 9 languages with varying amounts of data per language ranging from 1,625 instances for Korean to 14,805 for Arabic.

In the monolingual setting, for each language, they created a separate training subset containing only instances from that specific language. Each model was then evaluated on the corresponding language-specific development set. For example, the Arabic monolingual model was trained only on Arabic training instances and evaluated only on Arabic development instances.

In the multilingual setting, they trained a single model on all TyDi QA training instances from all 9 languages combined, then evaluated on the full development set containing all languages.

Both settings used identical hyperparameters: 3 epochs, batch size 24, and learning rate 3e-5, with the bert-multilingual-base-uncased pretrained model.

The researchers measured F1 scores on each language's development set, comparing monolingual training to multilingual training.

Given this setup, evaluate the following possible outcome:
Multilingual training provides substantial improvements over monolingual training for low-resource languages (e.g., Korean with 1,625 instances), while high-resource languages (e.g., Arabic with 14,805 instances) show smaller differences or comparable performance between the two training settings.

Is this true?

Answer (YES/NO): YES